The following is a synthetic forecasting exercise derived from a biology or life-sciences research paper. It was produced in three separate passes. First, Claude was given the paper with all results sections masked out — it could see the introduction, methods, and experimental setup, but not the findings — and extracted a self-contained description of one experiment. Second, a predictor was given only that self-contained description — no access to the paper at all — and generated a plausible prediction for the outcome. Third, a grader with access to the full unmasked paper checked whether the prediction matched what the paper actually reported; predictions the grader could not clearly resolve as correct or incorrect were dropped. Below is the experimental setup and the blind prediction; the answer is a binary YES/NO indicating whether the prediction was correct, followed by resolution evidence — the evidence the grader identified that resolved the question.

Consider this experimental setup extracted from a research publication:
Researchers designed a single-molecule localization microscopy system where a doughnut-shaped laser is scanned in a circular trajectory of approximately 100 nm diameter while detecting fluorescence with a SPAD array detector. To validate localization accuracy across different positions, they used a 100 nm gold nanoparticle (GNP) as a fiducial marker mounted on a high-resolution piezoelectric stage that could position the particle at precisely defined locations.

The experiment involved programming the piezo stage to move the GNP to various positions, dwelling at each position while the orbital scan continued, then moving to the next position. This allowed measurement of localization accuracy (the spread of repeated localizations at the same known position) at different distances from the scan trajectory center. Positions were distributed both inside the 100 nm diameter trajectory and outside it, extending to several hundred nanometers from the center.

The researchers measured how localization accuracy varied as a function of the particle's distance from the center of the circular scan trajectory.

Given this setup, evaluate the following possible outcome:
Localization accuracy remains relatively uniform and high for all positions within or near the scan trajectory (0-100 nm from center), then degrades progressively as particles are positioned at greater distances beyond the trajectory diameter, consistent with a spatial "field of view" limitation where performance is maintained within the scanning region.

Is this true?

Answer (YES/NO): NO